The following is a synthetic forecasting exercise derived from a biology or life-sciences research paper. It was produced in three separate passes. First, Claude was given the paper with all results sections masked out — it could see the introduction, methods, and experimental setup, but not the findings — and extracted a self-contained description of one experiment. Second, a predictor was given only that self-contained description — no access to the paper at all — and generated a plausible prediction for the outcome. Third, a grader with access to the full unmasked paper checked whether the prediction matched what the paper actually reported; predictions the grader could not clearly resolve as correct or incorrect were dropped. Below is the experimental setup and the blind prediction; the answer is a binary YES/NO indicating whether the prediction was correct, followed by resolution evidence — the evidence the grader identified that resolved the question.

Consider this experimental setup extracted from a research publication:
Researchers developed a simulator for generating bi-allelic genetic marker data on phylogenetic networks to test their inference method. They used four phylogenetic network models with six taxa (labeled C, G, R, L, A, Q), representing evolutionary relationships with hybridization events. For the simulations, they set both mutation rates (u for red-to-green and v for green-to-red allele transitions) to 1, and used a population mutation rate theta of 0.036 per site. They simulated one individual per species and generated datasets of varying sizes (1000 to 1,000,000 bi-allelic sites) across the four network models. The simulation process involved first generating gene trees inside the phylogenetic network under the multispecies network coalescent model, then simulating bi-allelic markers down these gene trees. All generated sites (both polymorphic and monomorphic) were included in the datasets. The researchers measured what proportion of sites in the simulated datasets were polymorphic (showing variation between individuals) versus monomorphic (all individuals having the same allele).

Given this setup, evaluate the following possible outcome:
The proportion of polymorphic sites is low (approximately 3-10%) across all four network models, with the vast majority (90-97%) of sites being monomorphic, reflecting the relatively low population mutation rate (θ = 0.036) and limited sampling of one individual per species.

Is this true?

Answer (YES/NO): NO